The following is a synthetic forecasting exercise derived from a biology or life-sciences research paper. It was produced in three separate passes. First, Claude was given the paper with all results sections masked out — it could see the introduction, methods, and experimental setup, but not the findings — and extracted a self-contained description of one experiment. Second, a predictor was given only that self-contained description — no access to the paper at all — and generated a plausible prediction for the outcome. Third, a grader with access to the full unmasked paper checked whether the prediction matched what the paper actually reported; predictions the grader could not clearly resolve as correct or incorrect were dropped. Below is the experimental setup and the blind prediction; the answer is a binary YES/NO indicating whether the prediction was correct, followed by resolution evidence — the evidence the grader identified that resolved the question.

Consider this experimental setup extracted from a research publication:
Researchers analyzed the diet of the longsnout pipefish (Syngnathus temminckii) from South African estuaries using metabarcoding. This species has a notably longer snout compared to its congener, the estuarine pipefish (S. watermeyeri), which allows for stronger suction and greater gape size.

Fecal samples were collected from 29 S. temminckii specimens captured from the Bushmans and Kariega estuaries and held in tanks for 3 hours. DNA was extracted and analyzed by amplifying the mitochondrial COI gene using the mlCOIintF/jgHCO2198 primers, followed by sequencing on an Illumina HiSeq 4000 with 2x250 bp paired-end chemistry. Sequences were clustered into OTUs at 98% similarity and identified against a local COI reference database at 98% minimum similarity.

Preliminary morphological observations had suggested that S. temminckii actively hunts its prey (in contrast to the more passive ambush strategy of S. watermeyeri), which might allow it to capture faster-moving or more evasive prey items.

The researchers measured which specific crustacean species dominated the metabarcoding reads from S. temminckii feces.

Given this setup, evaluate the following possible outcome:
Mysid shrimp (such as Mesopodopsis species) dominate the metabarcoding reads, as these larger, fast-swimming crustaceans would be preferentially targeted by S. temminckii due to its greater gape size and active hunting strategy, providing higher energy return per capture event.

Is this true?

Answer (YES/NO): NO